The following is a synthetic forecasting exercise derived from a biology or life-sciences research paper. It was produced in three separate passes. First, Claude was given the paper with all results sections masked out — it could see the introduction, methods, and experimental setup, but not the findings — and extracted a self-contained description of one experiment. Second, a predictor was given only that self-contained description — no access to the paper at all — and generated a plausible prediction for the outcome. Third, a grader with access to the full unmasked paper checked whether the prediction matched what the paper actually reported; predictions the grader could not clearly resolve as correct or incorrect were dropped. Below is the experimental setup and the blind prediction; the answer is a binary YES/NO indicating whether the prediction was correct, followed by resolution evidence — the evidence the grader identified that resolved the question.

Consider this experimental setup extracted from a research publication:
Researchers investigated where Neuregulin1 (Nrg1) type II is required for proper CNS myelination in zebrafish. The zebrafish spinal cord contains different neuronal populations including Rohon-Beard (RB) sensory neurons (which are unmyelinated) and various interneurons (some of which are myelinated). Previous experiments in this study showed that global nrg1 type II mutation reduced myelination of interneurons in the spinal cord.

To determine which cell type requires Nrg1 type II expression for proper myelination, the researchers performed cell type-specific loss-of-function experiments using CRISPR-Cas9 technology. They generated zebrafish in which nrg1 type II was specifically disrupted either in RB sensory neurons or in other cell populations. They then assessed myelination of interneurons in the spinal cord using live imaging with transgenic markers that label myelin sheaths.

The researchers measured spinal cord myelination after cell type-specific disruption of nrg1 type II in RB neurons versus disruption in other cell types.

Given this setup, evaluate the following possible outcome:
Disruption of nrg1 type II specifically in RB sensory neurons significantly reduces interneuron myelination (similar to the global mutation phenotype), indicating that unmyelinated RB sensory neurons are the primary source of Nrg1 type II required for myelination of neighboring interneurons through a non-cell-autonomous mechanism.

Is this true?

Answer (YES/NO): YES